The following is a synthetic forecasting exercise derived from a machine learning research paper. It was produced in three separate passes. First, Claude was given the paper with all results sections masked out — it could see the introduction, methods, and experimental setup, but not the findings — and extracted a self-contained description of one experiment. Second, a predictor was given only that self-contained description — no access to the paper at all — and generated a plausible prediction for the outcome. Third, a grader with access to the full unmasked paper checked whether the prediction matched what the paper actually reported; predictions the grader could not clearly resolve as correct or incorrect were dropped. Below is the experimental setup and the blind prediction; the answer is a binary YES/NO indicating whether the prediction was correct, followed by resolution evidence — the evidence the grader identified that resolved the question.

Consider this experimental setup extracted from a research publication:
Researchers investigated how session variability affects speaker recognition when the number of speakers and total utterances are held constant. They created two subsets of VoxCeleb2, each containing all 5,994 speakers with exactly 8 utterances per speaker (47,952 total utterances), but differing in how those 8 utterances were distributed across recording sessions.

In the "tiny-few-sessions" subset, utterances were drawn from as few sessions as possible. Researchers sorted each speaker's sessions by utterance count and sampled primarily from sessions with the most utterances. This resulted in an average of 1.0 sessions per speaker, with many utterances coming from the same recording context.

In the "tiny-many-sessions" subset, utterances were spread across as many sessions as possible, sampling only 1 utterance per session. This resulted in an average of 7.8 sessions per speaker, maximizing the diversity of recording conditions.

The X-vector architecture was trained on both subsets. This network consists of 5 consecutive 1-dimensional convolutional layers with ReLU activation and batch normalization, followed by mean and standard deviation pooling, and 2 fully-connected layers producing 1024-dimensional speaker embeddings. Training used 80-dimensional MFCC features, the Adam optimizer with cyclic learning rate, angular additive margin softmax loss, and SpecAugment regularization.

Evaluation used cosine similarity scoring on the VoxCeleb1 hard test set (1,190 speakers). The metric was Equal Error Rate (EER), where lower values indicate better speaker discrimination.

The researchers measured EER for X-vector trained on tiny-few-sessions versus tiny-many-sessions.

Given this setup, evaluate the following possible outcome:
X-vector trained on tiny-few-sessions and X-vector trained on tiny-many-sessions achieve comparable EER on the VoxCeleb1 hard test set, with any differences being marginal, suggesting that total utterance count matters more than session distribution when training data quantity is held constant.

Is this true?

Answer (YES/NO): NO